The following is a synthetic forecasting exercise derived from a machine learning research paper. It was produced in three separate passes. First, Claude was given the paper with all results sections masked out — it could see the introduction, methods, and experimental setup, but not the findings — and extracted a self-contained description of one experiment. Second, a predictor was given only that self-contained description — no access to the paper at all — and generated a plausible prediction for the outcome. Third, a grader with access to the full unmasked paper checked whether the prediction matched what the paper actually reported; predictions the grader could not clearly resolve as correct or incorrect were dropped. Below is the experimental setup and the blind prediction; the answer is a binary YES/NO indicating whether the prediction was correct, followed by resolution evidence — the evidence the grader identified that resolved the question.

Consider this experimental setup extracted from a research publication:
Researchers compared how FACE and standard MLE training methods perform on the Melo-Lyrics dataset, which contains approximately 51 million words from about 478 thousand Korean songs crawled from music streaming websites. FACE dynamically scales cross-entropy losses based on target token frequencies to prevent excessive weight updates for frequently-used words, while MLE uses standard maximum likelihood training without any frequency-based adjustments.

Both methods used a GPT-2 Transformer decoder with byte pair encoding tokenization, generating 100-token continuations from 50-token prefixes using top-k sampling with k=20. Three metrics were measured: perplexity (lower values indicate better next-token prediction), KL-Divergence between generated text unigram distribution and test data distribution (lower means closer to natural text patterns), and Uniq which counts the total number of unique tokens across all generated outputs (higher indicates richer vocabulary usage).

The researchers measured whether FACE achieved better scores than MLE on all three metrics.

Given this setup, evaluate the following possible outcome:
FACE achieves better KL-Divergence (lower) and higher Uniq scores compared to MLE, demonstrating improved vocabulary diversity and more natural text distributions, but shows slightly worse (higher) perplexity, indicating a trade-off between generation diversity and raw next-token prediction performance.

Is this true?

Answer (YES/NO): NO